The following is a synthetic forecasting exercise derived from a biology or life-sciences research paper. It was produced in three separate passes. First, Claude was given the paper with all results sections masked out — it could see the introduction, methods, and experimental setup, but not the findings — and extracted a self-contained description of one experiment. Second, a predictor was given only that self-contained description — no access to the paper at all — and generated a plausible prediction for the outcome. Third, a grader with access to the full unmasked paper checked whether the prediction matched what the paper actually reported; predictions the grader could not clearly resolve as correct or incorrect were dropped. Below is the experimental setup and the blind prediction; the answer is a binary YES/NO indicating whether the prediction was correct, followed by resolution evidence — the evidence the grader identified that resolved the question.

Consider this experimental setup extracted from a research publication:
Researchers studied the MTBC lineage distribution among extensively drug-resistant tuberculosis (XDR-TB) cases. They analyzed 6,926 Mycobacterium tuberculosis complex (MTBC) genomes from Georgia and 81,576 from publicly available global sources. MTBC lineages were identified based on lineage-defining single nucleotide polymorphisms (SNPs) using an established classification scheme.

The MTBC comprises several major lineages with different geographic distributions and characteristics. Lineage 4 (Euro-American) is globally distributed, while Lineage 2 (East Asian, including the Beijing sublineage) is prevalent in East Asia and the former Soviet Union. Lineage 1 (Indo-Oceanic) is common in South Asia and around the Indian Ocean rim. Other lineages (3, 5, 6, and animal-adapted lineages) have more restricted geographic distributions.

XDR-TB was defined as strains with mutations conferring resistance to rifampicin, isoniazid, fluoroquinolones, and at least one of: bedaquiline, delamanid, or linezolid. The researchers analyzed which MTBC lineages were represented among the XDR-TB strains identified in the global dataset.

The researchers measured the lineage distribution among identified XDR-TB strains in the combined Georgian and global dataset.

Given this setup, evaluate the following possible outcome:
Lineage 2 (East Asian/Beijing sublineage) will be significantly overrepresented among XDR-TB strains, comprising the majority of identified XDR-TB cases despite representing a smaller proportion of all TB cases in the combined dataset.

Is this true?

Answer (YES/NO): YES